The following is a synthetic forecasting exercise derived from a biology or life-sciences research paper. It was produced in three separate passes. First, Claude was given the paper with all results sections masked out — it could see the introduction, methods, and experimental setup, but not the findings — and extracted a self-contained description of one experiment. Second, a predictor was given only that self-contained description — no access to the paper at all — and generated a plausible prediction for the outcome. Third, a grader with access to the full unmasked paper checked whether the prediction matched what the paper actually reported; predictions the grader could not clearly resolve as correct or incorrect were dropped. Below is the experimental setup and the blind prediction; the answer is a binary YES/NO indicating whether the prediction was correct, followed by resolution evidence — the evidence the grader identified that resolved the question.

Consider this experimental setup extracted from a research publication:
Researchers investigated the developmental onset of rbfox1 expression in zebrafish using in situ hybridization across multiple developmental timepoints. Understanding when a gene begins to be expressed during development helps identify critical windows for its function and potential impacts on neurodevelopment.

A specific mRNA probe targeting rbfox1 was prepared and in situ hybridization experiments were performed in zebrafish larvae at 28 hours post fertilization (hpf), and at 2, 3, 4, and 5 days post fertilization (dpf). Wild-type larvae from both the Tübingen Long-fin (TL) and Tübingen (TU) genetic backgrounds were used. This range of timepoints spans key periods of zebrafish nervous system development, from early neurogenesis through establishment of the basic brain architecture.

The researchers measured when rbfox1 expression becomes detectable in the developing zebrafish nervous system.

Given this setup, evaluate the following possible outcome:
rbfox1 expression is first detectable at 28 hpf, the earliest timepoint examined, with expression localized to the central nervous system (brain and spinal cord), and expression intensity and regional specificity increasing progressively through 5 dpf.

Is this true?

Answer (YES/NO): NO